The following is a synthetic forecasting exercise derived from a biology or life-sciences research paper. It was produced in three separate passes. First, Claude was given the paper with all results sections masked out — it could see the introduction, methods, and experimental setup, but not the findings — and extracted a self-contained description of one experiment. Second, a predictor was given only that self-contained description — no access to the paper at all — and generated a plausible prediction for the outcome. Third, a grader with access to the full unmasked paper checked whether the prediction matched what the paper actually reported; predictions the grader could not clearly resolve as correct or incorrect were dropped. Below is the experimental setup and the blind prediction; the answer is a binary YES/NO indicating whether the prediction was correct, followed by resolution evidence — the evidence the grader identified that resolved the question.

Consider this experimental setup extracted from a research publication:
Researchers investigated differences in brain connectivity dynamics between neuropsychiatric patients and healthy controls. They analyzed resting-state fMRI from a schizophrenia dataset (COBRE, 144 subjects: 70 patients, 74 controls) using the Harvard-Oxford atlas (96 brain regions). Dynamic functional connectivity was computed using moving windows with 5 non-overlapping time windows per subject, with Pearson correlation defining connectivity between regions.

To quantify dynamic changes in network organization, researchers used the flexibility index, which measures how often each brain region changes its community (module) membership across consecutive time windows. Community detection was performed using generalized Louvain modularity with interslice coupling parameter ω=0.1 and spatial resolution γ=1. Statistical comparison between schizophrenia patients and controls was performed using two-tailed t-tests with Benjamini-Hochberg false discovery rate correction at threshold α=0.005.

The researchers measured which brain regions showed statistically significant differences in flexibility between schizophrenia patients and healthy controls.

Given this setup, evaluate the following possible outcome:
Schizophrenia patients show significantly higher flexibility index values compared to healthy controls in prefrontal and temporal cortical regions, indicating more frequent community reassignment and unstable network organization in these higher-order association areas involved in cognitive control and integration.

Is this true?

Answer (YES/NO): NO